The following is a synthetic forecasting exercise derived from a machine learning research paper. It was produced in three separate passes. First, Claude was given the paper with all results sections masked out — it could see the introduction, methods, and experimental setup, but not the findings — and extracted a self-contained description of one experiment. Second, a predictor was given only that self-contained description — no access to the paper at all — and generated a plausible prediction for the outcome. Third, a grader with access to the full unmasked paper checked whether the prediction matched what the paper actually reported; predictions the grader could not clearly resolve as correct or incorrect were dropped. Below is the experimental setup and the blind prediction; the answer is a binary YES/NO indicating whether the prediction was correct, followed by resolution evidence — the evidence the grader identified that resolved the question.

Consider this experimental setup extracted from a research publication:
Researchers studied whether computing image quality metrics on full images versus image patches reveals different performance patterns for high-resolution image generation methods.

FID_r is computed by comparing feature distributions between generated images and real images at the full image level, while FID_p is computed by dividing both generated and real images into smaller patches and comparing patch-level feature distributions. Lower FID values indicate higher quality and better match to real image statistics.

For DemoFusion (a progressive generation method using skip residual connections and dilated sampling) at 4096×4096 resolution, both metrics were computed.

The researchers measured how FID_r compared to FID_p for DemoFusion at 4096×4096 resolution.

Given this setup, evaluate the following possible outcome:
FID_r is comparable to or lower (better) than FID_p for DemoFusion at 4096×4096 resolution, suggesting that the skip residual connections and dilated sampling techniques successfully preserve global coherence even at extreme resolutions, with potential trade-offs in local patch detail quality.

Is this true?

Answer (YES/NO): NO